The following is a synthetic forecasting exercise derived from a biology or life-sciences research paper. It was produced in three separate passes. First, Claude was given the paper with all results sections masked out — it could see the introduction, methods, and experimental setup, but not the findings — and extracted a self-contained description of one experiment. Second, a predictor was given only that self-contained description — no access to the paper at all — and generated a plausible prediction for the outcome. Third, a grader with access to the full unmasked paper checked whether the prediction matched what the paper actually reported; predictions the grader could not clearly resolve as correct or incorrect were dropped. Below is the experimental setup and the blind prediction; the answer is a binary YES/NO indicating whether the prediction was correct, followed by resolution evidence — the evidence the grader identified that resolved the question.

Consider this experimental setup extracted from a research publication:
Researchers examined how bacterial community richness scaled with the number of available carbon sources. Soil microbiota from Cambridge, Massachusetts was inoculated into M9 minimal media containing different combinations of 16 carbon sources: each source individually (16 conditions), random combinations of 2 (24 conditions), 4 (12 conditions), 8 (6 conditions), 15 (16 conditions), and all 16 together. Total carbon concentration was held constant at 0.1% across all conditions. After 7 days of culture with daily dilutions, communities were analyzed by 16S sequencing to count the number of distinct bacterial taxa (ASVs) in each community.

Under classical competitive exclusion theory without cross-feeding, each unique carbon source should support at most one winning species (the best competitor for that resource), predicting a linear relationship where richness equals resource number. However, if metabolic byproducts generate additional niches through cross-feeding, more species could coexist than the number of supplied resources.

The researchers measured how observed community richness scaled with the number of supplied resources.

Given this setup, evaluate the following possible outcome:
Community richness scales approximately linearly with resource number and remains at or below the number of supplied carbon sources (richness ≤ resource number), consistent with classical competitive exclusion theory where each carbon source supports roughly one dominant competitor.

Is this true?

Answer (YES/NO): NO